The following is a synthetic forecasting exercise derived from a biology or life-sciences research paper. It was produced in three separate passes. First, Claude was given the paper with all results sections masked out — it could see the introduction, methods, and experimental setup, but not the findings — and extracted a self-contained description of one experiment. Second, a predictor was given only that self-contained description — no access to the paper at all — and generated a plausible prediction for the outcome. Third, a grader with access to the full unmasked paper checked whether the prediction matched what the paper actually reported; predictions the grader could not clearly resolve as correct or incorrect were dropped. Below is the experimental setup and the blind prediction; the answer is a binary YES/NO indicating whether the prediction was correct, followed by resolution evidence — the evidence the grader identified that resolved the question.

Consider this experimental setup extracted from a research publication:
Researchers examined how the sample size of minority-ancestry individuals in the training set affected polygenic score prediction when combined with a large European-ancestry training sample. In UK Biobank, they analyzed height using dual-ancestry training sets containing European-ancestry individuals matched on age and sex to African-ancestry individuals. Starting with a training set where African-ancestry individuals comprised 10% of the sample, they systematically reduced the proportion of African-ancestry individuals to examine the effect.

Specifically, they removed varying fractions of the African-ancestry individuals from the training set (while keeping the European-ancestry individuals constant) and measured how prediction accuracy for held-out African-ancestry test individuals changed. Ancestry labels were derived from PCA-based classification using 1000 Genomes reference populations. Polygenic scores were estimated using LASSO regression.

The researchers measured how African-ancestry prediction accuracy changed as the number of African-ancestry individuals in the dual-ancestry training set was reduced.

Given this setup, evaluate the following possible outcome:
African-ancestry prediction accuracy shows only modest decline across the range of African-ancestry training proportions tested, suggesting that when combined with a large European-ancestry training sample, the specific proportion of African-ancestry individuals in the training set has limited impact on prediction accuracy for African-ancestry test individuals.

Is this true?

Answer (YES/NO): NO